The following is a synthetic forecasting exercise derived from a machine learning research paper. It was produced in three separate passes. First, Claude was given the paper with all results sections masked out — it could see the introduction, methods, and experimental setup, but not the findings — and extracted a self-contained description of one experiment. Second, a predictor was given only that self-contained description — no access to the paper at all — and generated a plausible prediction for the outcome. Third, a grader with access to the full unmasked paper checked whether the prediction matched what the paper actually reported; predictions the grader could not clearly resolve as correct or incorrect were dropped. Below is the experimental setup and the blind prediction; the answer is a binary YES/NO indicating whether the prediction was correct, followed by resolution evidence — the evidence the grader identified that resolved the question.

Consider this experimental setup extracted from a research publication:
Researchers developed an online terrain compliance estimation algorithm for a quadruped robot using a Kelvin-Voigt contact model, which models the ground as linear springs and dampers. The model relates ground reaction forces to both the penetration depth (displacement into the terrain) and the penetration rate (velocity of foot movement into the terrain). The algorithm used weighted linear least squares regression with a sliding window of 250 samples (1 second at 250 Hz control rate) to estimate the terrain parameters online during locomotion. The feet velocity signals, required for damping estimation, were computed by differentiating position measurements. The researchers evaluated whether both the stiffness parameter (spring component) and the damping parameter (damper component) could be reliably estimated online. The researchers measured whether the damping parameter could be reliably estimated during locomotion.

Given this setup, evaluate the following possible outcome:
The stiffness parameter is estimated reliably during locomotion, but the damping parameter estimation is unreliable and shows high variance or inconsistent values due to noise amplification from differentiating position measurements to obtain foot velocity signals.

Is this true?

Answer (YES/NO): NO